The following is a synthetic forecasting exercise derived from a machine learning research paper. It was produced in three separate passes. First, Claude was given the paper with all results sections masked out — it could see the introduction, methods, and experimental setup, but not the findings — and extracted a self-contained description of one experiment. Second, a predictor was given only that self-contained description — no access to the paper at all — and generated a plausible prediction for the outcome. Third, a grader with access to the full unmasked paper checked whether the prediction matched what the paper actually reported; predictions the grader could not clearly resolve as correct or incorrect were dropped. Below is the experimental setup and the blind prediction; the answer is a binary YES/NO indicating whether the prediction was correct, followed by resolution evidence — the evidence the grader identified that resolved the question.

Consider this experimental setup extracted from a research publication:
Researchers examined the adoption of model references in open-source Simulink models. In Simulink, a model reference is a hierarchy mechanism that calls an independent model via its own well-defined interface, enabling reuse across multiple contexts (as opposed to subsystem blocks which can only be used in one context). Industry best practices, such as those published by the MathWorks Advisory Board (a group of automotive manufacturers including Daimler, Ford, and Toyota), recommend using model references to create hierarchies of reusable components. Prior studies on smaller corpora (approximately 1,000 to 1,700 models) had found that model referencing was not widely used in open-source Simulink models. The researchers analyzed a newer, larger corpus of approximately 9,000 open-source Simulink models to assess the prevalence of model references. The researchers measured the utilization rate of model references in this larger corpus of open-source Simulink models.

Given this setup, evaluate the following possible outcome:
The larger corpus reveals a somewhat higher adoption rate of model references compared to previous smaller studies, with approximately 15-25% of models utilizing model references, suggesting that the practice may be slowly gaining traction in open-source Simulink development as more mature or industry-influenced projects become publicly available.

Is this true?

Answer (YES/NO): NO